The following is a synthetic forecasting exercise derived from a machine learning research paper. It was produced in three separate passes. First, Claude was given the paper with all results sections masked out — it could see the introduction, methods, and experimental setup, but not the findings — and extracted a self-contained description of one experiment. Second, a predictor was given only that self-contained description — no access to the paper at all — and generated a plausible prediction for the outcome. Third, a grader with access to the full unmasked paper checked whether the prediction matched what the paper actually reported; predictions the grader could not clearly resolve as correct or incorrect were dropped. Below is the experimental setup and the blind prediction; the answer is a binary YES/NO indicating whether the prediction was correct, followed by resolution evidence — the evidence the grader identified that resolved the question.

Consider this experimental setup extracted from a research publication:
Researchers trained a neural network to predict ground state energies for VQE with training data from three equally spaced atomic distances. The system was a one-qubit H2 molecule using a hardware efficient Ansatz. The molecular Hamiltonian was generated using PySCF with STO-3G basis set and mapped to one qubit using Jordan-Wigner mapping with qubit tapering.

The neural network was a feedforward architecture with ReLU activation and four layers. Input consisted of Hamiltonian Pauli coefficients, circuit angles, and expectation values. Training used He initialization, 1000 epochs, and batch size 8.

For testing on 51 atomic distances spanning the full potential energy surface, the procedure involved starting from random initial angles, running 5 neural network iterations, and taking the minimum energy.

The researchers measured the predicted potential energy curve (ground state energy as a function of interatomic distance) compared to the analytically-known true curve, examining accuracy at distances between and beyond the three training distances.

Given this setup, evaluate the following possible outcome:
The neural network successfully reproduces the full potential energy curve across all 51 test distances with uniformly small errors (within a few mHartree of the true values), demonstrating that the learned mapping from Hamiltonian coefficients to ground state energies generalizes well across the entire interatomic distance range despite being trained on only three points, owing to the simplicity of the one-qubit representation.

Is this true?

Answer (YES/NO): NO